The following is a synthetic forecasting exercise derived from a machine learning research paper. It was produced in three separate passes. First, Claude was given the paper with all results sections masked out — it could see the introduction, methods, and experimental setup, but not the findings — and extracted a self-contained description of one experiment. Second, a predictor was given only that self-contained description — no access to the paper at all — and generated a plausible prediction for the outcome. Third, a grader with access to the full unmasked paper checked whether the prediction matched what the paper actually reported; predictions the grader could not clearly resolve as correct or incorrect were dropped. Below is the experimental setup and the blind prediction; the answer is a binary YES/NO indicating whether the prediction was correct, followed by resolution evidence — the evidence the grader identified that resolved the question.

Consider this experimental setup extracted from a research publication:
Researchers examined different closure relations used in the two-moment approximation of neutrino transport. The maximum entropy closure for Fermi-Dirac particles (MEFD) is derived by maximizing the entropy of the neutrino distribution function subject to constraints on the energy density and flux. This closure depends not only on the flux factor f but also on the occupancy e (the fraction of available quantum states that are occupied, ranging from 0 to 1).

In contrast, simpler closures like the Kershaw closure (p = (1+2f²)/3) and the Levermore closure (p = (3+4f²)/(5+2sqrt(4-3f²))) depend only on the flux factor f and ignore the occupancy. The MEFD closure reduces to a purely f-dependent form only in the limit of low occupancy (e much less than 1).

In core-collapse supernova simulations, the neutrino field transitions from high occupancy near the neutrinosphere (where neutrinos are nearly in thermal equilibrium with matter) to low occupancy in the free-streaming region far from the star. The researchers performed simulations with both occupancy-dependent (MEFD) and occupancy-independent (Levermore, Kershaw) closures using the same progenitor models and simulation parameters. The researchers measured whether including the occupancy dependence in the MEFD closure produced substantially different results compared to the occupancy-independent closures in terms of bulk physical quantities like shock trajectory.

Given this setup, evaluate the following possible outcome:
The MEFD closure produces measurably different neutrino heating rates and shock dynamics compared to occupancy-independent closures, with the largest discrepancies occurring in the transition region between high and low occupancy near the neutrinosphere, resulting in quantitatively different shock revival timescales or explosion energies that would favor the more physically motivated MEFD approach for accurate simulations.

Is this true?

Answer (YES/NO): NO